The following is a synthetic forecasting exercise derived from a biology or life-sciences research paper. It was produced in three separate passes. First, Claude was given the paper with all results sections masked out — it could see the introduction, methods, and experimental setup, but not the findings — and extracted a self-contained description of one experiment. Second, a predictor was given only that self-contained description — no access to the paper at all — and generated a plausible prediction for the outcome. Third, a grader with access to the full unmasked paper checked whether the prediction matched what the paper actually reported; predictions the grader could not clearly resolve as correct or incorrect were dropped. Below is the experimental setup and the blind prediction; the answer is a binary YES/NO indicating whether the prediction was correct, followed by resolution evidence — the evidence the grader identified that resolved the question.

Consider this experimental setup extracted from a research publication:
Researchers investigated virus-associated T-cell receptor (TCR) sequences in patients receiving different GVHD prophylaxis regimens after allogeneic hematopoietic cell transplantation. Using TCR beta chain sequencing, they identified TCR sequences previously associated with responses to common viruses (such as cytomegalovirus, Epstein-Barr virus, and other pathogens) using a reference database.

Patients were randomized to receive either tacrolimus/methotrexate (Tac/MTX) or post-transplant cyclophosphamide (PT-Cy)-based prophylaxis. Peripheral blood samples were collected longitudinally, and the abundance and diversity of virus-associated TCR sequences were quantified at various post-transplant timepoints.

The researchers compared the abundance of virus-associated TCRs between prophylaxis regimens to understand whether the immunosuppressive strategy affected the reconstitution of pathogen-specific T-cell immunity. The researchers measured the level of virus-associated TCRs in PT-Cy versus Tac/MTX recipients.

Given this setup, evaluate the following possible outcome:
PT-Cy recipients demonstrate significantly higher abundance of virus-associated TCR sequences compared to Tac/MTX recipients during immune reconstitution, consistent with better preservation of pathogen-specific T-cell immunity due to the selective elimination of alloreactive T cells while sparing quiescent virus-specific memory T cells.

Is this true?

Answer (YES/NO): NO